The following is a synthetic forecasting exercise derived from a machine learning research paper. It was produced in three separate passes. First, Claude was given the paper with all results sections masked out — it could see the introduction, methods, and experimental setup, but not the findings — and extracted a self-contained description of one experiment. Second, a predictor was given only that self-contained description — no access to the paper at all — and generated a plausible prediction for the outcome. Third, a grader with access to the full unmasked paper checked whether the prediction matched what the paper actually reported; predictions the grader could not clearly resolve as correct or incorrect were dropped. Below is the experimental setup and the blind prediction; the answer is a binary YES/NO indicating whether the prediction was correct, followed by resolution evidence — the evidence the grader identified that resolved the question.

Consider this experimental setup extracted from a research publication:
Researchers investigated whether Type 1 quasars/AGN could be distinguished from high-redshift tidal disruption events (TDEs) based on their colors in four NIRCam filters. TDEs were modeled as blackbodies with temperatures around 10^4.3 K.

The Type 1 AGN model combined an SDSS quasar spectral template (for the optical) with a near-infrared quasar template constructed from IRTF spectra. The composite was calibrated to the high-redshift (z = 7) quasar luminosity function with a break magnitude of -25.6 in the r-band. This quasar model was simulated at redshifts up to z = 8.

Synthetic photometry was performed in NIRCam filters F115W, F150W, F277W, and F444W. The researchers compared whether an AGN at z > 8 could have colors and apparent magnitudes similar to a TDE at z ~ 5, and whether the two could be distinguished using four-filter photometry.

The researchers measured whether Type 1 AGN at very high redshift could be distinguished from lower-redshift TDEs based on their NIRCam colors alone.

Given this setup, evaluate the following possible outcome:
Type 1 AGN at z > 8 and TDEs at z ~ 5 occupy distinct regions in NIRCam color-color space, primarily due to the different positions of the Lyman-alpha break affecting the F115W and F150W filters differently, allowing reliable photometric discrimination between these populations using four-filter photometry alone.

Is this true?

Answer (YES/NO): NO